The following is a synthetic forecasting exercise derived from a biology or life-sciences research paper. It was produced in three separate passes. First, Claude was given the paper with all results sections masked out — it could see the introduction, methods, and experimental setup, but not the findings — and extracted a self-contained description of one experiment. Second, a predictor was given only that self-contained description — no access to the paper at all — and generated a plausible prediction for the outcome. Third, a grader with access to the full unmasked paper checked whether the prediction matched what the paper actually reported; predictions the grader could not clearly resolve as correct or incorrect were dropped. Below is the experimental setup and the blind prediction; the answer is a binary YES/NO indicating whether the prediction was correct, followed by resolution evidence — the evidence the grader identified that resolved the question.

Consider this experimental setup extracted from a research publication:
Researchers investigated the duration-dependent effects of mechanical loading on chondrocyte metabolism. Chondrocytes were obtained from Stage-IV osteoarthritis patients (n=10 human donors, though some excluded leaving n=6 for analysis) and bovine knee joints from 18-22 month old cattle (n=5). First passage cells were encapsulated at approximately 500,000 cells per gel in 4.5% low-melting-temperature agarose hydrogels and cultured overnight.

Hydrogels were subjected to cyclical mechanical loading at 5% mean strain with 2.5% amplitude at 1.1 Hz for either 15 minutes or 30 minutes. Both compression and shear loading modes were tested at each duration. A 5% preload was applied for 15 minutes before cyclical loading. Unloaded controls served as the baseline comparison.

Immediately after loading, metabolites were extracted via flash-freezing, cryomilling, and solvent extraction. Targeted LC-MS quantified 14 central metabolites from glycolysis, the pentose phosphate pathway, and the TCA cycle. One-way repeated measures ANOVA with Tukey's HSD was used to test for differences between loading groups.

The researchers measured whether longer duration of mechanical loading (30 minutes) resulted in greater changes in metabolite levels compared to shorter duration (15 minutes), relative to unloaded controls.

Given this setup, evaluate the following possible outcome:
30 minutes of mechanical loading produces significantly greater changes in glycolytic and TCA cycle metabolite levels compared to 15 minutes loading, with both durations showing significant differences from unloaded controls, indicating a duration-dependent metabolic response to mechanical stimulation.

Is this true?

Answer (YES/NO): NO